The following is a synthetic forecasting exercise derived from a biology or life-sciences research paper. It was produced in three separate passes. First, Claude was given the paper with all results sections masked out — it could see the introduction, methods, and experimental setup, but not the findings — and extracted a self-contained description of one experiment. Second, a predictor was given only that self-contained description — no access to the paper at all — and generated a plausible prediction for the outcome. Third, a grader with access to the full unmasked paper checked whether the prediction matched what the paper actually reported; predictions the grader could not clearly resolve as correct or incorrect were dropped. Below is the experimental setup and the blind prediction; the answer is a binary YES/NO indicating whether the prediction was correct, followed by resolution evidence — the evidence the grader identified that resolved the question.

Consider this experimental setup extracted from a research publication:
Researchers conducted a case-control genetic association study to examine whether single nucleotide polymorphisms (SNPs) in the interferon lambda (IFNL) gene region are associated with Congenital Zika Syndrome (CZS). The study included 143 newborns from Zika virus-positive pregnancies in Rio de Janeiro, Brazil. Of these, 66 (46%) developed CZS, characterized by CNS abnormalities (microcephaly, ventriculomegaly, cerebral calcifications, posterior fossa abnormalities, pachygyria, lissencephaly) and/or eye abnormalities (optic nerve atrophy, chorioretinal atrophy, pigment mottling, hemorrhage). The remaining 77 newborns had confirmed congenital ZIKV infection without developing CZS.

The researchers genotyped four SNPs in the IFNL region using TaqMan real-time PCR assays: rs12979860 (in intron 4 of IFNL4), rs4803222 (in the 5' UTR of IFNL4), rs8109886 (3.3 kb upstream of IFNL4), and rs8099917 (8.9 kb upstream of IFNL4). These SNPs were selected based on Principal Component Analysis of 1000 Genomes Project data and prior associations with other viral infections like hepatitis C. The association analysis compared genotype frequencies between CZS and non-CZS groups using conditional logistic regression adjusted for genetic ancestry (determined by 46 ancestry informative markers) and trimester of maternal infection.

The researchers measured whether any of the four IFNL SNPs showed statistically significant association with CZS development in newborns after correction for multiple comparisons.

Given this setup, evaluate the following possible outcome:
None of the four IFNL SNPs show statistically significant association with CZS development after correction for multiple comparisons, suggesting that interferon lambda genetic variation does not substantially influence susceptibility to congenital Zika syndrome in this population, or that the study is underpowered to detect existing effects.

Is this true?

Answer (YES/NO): YES